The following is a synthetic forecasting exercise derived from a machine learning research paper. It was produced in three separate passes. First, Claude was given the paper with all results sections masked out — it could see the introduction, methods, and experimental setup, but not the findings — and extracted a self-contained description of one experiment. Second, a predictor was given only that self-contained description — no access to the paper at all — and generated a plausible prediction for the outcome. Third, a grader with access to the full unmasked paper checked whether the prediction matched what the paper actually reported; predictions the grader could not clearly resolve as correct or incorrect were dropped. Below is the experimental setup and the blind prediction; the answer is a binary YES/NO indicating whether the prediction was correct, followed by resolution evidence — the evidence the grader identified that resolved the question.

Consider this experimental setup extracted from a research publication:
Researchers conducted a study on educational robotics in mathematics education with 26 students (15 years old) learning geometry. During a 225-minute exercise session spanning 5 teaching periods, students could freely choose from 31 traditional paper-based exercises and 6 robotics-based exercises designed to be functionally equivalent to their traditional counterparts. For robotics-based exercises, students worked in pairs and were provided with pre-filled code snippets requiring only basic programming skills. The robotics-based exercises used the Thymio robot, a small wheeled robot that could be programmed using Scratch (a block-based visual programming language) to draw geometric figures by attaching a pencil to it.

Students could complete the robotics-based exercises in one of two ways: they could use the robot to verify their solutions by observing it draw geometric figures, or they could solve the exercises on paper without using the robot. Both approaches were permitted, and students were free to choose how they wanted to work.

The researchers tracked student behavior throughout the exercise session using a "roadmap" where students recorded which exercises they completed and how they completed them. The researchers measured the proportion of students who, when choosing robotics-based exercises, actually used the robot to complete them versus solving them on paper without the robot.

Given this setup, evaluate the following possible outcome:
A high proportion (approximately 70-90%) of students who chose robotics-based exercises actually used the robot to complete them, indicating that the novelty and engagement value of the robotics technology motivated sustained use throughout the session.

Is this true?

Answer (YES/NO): NO